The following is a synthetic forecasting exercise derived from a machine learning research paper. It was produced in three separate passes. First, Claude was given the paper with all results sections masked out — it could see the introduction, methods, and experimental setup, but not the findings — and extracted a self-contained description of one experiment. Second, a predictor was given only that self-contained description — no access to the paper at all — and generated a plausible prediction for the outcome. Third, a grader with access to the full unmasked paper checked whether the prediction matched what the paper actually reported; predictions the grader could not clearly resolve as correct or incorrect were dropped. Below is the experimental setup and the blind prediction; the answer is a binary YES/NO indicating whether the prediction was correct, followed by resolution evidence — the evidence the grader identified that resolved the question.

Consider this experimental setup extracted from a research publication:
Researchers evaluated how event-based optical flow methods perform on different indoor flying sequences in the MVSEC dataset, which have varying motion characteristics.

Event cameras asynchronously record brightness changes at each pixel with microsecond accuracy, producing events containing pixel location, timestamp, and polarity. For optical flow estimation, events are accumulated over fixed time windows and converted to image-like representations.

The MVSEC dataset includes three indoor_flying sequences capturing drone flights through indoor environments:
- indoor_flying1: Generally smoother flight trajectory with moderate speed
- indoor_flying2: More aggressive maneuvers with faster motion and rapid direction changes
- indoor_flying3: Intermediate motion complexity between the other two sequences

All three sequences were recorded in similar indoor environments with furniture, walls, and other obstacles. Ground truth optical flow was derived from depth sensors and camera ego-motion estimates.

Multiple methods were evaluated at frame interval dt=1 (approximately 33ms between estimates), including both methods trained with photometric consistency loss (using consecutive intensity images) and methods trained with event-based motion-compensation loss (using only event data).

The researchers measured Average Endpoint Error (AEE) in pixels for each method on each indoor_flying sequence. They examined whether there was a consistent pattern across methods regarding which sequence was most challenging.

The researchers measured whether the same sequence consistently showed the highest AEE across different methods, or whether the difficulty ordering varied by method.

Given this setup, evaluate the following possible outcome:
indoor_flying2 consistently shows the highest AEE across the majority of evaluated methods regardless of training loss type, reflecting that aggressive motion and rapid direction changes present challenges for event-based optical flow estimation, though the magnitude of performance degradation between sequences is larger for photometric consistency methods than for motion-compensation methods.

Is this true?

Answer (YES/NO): NO